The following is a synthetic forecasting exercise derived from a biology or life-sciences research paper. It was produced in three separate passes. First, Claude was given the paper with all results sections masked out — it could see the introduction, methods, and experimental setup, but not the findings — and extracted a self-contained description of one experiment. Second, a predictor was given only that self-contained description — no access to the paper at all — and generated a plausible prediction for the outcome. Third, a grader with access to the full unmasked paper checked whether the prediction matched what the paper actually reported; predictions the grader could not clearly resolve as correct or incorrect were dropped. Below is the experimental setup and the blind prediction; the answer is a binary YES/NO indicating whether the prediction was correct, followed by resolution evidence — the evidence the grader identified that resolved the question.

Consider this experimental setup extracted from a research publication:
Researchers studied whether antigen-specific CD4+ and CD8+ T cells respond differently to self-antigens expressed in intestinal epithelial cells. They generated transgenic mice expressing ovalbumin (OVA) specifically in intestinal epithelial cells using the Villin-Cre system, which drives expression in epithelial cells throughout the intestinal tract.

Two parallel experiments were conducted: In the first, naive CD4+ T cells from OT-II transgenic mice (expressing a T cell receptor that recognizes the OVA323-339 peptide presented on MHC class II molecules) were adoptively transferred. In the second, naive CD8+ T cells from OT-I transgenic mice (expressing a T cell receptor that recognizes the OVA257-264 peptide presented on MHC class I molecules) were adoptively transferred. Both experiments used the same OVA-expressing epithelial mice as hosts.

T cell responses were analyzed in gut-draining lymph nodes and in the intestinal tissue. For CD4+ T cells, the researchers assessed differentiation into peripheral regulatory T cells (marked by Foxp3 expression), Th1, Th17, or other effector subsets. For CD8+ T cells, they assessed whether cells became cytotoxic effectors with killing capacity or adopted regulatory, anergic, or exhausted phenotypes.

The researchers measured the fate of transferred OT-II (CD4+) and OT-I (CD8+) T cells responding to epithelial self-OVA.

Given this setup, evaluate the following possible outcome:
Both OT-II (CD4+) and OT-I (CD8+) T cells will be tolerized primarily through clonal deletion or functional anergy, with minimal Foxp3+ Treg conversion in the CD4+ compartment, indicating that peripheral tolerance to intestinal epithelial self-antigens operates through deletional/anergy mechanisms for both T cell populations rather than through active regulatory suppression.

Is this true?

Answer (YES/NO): NO